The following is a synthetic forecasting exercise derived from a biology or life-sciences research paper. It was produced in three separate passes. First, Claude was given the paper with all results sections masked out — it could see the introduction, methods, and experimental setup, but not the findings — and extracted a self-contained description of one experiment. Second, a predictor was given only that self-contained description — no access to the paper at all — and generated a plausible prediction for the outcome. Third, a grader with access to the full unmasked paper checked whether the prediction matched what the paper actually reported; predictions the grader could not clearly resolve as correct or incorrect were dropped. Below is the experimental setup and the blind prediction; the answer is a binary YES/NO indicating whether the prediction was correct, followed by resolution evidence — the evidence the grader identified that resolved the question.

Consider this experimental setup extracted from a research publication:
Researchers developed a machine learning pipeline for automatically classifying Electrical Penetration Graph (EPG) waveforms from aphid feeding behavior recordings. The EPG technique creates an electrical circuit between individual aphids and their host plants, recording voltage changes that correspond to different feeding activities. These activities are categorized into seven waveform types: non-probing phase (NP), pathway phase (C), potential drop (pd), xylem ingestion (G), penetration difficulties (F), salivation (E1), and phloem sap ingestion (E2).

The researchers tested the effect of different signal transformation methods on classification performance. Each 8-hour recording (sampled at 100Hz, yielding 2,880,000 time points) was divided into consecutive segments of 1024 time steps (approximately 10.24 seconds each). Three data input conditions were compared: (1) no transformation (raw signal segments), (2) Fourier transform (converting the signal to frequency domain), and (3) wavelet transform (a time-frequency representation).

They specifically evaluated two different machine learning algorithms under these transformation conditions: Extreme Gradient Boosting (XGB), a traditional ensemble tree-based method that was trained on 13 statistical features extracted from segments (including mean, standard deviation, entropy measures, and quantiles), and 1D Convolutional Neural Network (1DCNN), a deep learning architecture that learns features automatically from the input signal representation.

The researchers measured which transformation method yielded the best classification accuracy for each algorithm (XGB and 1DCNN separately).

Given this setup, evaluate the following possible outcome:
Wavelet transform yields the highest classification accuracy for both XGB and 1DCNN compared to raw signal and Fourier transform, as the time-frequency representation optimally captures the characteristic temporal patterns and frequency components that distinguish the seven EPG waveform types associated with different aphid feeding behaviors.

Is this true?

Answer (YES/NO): NO